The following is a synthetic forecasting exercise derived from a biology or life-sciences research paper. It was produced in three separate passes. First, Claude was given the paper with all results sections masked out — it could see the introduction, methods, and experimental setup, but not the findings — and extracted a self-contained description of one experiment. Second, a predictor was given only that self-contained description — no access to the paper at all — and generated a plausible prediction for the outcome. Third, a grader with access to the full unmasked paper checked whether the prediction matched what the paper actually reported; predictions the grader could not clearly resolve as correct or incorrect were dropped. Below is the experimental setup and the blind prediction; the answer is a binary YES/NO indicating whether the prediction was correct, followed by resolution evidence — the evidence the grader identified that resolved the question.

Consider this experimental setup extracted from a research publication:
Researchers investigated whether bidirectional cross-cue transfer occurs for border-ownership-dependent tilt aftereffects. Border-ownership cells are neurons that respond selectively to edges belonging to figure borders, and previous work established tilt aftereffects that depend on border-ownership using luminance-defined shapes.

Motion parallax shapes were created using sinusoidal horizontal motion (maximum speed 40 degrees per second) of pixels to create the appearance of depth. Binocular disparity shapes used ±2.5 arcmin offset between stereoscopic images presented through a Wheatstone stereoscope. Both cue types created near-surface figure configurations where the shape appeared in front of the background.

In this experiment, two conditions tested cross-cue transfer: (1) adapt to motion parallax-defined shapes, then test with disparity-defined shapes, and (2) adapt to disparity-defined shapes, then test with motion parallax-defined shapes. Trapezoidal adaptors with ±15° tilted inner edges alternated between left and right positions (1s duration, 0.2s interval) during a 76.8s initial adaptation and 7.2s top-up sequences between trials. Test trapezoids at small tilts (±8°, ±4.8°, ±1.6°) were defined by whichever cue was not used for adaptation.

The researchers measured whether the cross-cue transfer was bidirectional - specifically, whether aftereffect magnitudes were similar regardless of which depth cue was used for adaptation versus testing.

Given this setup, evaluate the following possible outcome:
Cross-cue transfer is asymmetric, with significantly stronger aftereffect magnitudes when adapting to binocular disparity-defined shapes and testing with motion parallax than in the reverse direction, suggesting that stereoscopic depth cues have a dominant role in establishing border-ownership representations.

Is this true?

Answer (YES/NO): NO